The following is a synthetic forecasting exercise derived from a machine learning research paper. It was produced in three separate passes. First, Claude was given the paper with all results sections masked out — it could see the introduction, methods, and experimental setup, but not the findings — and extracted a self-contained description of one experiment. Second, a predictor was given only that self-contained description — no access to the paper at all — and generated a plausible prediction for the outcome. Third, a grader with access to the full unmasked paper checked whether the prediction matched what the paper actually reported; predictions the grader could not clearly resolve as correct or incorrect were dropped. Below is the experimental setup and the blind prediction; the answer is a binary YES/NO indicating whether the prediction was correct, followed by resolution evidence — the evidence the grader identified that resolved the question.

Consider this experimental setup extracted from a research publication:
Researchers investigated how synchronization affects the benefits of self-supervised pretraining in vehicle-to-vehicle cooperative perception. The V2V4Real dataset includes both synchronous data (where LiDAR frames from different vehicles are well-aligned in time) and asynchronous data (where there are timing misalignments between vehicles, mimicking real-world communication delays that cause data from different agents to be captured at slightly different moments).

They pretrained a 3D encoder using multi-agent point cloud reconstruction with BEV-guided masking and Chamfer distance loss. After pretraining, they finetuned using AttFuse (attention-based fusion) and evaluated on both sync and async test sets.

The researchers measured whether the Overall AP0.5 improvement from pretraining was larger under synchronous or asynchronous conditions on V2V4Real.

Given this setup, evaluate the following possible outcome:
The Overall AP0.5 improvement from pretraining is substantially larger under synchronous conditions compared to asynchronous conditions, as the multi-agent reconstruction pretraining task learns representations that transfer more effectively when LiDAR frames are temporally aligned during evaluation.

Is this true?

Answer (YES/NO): NO